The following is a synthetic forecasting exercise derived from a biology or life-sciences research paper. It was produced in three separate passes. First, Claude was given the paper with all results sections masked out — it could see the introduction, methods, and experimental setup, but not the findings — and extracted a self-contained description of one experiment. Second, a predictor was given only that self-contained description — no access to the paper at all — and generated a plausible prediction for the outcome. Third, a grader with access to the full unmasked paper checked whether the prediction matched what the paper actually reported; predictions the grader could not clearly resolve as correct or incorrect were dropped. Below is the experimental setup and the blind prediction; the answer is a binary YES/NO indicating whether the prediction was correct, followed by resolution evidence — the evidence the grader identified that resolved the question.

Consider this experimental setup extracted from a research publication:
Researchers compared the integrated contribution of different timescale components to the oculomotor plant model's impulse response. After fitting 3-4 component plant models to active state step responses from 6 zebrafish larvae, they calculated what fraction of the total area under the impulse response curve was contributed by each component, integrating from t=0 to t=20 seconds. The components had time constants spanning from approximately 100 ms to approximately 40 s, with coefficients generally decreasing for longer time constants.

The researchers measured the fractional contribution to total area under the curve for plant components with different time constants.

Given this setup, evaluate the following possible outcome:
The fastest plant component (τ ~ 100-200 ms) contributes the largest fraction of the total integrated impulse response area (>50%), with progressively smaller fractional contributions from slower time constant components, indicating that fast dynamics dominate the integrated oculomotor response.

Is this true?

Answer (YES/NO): NO